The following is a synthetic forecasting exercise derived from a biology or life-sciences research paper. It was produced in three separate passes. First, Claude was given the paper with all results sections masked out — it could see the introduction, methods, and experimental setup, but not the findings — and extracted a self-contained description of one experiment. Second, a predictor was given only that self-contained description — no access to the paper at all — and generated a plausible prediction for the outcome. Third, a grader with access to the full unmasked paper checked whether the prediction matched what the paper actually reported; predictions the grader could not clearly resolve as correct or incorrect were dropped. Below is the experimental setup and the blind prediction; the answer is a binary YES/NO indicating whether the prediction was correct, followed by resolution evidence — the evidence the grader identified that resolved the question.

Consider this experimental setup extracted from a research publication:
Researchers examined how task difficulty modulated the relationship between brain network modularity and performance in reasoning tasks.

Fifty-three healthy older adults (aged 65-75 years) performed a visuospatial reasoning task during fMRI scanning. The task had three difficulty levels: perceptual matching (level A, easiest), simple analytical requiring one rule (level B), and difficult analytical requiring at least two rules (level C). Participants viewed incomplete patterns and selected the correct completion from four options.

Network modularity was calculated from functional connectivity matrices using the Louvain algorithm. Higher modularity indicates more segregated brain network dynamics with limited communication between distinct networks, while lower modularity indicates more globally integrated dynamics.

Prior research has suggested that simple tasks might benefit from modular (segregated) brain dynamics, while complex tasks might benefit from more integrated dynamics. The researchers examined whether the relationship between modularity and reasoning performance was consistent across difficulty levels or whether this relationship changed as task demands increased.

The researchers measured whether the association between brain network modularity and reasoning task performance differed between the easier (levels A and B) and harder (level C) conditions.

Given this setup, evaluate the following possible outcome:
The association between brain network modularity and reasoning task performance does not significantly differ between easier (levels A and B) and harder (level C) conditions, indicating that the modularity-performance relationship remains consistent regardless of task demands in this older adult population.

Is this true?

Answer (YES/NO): NO